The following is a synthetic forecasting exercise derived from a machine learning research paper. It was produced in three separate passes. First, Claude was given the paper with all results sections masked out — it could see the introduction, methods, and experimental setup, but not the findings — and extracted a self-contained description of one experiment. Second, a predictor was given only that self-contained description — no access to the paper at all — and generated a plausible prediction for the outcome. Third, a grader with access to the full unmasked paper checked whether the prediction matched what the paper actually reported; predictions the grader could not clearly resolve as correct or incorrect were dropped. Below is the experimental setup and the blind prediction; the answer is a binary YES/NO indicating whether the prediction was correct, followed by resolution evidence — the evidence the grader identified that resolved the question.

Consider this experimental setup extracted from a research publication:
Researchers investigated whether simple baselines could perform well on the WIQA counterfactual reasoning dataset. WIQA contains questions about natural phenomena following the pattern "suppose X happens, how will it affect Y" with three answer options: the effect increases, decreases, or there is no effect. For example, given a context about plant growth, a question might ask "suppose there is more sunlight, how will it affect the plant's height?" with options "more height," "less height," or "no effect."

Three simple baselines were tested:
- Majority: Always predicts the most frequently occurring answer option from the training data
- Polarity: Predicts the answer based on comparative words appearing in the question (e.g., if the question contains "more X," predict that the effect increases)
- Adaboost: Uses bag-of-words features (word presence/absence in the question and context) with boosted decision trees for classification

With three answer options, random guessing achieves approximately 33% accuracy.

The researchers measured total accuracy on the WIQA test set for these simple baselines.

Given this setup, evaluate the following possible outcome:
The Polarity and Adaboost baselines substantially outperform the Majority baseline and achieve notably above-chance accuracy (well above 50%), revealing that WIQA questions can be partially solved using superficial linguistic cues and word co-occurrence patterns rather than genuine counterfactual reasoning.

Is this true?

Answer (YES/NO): NO